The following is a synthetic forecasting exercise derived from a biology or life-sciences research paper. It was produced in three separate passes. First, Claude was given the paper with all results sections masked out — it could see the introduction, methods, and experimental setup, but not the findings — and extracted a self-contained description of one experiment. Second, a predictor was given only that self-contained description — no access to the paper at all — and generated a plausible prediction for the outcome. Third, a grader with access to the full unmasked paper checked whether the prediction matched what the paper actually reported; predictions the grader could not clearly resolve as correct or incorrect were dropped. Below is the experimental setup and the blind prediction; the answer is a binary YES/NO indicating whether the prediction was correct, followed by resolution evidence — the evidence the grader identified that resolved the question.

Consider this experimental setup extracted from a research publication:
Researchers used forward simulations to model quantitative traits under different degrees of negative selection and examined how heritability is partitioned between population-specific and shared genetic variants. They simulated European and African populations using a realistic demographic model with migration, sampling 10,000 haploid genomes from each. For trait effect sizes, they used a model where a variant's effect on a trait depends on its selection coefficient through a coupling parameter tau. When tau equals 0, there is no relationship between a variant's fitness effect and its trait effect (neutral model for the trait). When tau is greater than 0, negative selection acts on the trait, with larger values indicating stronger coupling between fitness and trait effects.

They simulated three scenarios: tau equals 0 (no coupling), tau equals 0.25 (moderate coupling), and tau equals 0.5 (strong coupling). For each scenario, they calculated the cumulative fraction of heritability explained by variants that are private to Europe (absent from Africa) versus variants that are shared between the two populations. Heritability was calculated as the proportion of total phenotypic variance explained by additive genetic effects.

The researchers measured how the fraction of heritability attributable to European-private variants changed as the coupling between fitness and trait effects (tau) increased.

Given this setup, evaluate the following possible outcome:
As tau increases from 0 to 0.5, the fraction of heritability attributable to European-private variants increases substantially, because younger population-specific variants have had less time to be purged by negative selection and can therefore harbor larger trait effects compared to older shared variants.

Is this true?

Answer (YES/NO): YES